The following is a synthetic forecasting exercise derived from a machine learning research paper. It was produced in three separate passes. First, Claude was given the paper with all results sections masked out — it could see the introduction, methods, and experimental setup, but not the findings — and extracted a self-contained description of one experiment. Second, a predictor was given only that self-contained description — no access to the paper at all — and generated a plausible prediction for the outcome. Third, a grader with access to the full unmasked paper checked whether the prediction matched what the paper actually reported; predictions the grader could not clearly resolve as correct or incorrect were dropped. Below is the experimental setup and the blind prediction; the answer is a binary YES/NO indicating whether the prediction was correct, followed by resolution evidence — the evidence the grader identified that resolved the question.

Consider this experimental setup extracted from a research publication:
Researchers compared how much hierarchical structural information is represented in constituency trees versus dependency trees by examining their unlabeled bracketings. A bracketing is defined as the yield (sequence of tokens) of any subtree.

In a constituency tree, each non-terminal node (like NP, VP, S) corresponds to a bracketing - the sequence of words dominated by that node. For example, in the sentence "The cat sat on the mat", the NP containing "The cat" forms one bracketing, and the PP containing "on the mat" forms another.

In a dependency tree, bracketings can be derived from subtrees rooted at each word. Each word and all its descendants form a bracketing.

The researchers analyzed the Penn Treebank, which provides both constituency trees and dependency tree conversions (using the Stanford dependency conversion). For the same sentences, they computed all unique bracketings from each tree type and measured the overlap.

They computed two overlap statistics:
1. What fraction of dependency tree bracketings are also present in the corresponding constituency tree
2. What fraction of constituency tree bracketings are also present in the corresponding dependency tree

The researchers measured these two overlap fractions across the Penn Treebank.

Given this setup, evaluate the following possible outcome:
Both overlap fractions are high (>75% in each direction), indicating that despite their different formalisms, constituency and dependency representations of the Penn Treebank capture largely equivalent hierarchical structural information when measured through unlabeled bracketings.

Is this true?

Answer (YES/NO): NO